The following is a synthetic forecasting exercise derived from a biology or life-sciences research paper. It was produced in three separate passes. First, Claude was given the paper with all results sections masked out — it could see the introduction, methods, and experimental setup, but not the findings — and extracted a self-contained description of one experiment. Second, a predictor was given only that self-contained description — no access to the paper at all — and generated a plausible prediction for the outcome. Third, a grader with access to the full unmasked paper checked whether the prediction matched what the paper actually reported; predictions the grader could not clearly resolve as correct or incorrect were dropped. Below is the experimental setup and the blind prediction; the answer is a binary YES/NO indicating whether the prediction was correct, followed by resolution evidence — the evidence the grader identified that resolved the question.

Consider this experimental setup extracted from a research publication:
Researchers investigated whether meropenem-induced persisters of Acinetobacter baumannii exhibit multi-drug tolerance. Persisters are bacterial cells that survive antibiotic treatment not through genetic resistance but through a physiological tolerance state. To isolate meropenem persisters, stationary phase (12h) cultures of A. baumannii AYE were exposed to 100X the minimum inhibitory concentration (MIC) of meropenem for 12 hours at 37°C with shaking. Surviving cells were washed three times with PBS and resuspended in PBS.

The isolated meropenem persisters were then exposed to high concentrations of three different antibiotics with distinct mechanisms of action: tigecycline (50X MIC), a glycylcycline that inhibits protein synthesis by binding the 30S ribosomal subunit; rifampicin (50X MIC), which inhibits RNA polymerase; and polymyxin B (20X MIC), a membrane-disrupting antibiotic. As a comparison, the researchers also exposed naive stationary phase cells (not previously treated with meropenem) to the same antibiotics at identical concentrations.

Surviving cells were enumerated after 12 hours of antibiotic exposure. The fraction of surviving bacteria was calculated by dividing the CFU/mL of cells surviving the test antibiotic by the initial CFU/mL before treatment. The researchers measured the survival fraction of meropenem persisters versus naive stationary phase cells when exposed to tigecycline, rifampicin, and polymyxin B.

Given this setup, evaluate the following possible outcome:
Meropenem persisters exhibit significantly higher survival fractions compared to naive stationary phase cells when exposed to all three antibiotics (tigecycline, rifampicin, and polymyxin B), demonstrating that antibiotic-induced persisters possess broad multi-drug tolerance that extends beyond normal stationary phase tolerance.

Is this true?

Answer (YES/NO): NO